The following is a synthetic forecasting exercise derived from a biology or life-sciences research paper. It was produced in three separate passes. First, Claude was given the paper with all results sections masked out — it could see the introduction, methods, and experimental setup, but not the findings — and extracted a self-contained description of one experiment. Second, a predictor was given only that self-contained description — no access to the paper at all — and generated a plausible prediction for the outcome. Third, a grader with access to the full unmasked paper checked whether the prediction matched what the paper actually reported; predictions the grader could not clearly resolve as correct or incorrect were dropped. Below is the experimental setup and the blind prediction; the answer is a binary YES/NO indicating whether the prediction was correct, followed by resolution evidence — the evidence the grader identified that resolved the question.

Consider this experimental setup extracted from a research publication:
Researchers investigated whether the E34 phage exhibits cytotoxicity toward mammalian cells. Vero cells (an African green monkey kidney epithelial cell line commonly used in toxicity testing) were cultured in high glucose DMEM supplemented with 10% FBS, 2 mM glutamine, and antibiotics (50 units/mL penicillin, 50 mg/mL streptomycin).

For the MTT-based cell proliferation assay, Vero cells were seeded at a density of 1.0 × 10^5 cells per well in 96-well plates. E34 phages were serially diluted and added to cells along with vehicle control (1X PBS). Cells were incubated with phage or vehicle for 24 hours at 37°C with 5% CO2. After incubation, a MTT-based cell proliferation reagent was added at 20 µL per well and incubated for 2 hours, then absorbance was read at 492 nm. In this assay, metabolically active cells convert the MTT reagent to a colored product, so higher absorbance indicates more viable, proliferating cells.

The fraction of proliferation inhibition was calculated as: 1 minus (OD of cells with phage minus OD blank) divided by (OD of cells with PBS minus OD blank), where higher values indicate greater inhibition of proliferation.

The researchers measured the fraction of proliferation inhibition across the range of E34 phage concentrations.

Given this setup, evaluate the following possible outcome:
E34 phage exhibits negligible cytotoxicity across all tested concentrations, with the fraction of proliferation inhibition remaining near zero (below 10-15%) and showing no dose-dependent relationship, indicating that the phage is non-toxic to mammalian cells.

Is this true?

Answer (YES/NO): NO